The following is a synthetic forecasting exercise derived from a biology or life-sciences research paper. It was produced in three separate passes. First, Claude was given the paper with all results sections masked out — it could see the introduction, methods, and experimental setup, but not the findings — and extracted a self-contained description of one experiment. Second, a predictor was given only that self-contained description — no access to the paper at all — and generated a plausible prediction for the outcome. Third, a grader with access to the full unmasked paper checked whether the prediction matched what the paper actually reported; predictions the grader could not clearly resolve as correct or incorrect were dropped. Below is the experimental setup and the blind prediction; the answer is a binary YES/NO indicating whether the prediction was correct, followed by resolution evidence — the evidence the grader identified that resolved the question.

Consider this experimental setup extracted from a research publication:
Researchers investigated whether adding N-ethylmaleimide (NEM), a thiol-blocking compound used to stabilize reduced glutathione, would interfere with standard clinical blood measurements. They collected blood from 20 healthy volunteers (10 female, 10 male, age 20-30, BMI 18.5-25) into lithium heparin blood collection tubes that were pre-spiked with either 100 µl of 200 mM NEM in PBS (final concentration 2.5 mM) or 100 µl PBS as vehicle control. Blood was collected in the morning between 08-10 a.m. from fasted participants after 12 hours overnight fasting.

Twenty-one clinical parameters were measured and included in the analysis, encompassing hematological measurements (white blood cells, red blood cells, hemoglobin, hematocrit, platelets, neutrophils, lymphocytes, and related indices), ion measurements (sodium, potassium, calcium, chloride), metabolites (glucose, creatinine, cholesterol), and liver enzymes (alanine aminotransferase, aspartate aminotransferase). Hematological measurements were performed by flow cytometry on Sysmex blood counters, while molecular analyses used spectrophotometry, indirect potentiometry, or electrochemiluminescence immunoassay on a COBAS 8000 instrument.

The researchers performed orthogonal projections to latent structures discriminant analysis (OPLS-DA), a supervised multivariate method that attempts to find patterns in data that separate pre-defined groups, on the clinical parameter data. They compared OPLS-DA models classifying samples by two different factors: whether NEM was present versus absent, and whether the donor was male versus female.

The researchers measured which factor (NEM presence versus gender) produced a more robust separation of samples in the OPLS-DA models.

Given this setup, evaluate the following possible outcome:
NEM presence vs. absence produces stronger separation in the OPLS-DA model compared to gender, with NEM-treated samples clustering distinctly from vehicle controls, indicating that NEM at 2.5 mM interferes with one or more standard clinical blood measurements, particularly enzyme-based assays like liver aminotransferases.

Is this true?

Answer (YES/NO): NO